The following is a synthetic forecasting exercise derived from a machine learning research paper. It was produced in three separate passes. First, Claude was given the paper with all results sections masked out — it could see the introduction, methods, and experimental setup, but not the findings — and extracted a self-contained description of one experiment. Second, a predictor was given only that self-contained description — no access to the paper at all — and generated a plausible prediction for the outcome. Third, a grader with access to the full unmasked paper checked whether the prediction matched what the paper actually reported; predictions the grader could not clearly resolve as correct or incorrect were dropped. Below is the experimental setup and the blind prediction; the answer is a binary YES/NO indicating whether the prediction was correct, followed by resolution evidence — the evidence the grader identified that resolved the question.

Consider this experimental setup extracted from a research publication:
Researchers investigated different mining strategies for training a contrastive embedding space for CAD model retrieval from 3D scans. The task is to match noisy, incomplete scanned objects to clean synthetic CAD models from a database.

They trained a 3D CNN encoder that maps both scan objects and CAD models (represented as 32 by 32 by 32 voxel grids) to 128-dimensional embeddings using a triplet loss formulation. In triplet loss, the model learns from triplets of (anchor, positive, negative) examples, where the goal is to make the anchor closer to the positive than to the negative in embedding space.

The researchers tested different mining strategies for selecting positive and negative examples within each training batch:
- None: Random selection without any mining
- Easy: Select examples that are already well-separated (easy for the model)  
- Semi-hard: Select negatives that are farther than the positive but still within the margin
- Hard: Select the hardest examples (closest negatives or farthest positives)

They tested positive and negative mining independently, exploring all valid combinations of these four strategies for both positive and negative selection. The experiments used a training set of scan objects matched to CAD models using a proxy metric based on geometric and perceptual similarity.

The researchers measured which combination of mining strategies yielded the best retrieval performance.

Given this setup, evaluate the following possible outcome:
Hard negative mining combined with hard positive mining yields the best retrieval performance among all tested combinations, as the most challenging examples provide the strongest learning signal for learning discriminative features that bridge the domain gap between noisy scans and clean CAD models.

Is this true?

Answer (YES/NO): YES